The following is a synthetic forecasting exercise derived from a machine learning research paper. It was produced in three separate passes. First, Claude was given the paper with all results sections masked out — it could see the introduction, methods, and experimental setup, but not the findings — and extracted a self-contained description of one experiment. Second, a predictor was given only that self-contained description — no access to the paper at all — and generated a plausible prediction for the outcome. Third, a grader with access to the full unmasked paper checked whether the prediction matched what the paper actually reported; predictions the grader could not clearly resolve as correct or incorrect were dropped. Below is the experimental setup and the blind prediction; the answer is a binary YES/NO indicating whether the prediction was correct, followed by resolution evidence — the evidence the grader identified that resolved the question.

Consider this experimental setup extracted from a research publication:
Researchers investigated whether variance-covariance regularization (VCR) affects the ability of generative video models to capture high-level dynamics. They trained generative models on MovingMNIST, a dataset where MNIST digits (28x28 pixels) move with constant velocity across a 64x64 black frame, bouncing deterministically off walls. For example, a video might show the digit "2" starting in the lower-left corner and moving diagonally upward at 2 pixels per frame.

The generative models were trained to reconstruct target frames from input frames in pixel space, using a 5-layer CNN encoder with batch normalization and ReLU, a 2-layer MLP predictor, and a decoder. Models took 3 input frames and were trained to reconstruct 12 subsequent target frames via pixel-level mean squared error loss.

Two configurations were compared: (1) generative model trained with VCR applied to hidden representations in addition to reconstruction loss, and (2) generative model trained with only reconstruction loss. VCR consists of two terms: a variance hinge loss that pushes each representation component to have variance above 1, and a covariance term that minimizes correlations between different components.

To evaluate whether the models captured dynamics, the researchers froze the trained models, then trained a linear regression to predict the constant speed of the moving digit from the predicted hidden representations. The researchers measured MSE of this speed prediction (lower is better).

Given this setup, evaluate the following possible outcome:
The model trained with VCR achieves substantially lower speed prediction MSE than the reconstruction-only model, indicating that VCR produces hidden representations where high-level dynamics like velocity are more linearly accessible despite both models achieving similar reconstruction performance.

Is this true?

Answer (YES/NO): YES